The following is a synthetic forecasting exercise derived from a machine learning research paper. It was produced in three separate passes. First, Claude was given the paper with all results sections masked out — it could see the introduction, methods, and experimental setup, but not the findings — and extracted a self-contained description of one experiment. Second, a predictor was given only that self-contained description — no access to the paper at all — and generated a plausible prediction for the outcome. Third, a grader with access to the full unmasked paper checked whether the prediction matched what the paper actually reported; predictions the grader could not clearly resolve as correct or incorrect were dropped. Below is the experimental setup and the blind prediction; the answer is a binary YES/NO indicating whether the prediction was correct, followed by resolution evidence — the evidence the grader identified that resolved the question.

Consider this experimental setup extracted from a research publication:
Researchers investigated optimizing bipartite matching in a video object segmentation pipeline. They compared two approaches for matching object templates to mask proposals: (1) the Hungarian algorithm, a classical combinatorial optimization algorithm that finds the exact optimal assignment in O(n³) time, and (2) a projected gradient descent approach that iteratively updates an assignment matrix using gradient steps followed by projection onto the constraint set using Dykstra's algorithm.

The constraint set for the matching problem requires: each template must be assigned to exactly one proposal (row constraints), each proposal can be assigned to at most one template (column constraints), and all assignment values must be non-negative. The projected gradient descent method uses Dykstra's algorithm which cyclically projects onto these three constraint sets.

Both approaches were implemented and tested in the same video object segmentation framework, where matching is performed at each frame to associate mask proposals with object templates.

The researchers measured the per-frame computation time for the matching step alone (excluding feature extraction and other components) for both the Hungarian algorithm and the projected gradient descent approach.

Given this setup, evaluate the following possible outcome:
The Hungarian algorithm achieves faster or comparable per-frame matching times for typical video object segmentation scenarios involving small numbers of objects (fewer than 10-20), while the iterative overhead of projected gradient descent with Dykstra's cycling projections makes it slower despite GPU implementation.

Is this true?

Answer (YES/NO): YES